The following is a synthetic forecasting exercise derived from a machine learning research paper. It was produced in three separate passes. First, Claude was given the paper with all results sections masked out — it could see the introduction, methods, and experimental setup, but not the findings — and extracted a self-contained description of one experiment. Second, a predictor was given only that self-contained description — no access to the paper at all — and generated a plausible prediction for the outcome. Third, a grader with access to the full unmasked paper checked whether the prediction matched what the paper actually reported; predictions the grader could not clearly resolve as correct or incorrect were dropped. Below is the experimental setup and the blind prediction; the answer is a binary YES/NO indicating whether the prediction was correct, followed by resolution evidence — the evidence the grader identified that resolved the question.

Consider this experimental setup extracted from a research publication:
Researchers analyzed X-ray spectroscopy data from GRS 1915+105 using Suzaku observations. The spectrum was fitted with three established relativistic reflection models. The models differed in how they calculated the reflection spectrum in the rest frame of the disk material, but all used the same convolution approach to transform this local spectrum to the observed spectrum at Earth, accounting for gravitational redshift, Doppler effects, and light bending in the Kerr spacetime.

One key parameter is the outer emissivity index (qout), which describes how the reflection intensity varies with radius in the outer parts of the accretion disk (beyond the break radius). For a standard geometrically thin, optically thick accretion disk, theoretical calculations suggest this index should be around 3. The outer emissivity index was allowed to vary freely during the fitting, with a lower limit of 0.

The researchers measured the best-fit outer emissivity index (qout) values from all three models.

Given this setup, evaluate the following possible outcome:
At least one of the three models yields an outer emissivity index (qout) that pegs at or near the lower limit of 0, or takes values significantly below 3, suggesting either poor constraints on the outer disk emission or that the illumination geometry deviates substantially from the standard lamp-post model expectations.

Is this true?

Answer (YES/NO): YES